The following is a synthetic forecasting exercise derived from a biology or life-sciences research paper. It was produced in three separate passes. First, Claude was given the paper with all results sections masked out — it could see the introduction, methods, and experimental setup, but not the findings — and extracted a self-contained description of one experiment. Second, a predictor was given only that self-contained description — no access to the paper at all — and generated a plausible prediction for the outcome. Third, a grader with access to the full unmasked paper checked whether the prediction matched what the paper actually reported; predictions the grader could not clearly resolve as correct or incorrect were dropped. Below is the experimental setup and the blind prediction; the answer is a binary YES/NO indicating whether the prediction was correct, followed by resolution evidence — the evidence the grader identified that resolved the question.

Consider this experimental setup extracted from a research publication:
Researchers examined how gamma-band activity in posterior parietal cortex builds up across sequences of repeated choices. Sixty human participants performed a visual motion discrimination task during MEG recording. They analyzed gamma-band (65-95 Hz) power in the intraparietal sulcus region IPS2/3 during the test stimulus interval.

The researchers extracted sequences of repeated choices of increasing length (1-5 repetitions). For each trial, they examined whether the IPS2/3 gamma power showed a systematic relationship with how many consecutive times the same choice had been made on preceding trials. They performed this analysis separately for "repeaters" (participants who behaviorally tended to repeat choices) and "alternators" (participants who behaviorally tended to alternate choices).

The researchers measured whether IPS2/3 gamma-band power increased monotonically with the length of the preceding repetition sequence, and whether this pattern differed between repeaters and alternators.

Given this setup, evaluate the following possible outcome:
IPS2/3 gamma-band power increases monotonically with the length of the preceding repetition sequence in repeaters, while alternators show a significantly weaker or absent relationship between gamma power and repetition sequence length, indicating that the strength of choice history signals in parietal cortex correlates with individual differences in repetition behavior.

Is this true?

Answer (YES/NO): YES